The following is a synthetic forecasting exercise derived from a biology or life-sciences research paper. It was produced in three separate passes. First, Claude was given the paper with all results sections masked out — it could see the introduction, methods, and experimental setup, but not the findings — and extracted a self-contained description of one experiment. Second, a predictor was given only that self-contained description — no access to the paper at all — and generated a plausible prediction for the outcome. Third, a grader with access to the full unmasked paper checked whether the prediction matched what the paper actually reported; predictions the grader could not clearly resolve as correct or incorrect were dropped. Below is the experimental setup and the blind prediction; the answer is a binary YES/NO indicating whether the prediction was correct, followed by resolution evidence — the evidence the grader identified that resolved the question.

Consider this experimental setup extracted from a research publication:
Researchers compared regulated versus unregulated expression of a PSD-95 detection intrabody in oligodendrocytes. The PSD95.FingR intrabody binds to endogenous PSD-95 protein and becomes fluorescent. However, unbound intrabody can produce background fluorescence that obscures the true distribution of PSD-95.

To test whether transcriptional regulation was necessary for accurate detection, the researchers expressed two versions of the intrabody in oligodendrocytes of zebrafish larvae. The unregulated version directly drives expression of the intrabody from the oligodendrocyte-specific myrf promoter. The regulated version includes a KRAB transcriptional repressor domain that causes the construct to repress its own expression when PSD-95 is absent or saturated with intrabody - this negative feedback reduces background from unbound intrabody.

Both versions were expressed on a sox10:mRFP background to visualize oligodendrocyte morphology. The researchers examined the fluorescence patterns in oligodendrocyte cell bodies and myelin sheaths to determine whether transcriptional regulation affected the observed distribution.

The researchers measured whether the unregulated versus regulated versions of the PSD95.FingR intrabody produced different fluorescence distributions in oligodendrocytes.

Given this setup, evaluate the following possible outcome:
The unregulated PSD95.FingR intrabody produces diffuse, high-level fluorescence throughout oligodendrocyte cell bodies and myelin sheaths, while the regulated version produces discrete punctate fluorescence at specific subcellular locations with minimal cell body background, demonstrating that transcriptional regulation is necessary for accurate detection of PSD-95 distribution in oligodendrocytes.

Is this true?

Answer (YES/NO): NO